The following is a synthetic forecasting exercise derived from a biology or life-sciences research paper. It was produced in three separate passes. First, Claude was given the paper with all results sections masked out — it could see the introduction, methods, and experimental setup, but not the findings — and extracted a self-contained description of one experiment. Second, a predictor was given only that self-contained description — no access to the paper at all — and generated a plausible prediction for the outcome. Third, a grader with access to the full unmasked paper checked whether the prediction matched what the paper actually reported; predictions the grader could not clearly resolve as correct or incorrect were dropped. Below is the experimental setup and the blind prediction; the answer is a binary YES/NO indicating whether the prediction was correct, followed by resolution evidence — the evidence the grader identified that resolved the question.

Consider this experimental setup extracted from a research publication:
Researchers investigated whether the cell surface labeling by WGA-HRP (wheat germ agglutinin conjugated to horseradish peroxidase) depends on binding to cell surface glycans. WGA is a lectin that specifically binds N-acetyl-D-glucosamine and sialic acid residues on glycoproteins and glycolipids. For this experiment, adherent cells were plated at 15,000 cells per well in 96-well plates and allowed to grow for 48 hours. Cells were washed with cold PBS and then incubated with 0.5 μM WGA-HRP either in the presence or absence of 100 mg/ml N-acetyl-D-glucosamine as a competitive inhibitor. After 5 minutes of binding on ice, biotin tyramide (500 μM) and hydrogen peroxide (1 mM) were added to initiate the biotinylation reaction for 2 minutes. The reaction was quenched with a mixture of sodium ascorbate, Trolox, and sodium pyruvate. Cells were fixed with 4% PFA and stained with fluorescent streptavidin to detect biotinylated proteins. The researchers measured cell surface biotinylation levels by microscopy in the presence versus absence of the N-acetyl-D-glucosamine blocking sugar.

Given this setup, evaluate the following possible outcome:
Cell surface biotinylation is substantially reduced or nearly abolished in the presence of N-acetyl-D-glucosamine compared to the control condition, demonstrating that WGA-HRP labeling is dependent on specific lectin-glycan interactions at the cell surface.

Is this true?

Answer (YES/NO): YES